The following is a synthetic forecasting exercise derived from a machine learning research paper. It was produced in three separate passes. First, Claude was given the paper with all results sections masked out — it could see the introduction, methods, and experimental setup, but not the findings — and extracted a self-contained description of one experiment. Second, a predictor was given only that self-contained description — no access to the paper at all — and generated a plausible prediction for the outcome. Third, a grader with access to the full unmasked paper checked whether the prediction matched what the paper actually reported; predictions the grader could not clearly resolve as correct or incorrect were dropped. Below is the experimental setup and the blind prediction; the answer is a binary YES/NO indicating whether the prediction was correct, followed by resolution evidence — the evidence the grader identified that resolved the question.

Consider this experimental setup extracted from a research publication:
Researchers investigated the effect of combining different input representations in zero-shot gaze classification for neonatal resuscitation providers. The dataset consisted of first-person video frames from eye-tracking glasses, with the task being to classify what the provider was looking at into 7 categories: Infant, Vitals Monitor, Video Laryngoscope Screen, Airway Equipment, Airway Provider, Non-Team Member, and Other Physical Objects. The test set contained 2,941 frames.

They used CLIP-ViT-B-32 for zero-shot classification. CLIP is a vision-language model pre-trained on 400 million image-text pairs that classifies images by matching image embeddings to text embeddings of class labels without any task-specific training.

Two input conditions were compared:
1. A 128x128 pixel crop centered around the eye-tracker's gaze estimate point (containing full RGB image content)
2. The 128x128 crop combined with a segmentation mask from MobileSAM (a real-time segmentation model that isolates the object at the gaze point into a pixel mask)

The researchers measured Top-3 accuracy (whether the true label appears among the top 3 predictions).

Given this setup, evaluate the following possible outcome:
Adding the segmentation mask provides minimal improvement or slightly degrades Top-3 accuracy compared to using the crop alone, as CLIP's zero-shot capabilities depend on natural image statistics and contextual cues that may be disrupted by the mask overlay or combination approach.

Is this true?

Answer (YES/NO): NO